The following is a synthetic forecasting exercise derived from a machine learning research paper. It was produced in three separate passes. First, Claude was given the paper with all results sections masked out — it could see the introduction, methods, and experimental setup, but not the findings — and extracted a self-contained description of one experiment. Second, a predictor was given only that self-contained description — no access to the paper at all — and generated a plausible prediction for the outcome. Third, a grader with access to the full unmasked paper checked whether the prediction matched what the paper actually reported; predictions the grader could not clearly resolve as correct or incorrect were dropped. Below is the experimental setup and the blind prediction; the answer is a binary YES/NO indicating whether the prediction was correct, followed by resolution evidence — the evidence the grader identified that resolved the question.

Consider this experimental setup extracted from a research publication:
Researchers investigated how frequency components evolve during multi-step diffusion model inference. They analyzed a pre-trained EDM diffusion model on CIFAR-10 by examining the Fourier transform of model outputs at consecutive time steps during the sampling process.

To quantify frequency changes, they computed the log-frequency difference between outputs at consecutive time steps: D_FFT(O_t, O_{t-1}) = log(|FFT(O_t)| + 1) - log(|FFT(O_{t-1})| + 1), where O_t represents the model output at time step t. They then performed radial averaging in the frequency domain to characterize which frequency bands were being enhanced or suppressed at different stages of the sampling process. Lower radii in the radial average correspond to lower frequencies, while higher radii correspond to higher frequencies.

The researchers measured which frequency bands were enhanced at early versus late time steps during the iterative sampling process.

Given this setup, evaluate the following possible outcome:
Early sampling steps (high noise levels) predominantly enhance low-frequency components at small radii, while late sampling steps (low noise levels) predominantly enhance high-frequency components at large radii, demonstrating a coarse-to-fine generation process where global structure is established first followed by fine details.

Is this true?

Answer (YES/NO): YES